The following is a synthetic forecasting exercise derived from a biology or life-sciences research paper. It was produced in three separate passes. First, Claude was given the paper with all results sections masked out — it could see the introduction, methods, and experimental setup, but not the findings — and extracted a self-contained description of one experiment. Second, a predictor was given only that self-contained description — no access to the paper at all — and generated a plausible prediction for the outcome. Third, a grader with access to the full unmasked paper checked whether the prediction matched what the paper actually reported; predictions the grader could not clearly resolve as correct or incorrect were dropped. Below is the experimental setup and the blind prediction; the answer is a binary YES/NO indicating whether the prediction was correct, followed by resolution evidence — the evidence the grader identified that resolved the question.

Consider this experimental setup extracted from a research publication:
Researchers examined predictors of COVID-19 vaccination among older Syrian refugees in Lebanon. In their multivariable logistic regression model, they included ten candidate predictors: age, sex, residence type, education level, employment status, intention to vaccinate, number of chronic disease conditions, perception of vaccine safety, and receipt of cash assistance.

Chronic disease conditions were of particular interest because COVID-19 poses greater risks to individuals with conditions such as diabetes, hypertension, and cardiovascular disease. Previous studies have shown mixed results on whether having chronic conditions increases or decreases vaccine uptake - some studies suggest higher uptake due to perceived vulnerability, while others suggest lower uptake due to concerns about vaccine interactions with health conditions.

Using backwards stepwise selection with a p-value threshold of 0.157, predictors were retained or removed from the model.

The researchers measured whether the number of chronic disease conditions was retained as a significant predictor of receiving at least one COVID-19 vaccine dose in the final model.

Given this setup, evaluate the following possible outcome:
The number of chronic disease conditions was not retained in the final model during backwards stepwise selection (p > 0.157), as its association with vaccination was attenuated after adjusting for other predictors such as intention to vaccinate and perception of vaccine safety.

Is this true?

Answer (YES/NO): NO